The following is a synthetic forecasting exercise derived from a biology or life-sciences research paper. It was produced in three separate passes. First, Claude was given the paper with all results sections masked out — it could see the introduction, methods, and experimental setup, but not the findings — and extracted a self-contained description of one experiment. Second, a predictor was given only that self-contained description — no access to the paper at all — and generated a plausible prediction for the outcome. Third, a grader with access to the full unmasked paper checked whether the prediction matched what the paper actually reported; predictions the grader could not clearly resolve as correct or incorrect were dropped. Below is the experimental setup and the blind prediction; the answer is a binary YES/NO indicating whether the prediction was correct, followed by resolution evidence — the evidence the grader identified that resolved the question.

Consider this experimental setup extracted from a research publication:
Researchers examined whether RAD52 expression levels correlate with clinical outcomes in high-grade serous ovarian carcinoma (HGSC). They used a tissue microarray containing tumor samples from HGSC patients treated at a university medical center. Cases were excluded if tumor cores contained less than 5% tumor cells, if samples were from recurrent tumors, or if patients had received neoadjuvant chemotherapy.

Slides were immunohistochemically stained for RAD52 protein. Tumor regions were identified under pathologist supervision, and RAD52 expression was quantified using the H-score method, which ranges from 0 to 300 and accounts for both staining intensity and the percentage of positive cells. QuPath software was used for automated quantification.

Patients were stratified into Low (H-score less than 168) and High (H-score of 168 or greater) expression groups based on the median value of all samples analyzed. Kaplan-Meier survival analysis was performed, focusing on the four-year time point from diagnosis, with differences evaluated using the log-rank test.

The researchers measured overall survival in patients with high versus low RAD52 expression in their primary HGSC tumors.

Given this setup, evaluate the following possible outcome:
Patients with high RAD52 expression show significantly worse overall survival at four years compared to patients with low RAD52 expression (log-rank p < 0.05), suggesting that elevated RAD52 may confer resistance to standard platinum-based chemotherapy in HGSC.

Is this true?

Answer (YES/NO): YES